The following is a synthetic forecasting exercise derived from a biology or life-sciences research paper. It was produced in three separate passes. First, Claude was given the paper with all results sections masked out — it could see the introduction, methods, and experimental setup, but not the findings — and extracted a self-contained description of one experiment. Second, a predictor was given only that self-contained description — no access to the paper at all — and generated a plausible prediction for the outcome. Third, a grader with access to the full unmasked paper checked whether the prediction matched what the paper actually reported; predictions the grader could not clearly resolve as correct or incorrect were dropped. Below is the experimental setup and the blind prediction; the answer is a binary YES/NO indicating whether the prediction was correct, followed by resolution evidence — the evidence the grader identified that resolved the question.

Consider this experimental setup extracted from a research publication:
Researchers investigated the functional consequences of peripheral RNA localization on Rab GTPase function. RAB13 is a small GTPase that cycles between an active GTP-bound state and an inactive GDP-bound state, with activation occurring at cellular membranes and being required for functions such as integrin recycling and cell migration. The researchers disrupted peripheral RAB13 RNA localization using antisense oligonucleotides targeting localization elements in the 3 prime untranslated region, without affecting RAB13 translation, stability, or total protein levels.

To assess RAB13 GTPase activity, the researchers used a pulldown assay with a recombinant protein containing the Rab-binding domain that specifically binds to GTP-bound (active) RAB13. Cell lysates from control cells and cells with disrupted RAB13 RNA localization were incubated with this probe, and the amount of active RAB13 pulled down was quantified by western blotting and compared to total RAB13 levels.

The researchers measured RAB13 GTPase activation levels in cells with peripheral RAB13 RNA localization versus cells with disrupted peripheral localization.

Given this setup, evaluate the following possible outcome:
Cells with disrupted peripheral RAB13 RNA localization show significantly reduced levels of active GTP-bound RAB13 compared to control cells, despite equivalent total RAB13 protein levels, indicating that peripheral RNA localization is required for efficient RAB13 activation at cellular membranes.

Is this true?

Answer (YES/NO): YES